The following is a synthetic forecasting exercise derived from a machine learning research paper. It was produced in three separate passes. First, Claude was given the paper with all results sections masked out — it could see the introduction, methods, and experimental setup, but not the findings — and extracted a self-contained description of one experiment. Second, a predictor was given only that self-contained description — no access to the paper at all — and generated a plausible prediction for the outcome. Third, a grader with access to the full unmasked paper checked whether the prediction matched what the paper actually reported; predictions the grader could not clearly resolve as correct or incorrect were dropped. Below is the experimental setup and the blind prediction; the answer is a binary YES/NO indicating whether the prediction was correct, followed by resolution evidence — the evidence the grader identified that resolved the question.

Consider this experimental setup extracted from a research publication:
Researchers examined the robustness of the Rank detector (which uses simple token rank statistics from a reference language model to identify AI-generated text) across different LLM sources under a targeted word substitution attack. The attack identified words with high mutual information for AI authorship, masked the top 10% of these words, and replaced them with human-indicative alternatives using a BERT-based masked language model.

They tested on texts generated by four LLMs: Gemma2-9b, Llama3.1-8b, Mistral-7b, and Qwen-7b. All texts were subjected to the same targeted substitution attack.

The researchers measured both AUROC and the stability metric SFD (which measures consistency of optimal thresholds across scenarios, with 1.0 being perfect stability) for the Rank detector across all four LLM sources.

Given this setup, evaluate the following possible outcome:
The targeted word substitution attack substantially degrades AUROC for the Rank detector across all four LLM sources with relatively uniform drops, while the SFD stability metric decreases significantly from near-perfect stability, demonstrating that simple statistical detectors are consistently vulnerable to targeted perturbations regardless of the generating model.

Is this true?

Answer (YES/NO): NO